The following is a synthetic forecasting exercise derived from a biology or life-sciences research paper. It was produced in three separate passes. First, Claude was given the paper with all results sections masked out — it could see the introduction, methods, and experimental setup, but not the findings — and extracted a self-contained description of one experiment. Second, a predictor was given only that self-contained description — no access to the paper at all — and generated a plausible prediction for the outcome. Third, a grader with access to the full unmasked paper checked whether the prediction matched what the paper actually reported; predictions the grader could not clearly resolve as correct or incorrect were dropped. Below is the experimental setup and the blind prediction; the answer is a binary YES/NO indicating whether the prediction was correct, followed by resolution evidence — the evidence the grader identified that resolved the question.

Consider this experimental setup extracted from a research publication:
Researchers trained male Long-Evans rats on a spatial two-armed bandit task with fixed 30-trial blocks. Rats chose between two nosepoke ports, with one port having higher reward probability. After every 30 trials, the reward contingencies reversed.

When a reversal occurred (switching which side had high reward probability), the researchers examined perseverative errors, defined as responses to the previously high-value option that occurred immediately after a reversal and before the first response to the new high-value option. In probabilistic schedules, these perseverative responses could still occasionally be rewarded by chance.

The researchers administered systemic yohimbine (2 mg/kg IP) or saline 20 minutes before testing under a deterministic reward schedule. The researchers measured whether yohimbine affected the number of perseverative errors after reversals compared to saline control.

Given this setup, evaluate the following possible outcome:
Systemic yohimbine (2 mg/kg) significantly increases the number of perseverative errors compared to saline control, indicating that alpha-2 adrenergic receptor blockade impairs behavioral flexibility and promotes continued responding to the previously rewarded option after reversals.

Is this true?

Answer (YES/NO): NO